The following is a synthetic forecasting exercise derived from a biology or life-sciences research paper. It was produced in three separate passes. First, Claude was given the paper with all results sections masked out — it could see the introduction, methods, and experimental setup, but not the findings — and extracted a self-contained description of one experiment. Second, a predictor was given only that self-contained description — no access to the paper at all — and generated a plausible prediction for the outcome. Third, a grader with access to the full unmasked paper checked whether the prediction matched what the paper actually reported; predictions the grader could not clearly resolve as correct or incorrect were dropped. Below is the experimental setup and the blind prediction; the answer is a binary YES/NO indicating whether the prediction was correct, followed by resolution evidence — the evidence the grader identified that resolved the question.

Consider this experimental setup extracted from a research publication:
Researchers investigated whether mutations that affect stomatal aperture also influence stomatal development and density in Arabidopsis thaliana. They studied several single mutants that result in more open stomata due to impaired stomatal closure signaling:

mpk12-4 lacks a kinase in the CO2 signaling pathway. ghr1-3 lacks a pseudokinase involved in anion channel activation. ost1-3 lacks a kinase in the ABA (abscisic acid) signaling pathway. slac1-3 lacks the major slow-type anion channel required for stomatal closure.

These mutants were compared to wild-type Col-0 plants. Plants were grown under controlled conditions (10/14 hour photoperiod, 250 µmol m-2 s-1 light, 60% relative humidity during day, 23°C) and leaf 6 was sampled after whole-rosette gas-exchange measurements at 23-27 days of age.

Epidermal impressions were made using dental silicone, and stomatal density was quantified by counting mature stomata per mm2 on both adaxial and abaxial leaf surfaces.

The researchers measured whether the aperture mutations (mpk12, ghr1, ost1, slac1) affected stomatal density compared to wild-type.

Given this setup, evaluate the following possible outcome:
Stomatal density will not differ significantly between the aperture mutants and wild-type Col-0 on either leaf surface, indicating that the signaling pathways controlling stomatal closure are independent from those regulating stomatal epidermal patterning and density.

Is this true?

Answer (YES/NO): YES